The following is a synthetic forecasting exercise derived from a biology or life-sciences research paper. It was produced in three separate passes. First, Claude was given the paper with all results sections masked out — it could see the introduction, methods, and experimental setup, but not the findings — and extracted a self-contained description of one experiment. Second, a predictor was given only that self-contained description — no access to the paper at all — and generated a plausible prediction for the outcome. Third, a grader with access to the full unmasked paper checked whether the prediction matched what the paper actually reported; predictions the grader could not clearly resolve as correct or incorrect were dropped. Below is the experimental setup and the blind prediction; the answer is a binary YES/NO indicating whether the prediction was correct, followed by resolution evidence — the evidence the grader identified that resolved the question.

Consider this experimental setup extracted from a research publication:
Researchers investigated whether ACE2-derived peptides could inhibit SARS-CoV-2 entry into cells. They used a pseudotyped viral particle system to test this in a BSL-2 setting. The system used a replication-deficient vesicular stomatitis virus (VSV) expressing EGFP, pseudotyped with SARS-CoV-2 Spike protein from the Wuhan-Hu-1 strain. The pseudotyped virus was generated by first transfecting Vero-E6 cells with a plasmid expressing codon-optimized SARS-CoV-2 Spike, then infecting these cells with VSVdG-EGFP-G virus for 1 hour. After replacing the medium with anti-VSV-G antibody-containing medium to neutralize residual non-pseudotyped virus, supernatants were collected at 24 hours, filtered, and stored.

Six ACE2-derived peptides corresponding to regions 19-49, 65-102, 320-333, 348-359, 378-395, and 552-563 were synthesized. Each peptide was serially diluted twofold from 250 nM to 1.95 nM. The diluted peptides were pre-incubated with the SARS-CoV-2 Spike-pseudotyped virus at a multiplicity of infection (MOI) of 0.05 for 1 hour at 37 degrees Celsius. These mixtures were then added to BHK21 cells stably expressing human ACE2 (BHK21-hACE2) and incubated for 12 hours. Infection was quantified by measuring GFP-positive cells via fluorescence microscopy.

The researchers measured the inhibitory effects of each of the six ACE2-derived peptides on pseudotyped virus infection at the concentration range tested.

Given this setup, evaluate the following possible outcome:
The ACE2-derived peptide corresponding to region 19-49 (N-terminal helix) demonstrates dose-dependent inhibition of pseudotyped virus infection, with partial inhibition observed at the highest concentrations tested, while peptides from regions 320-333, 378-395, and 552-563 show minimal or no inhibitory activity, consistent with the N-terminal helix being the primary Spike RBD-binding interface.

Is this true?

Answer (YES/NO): NO